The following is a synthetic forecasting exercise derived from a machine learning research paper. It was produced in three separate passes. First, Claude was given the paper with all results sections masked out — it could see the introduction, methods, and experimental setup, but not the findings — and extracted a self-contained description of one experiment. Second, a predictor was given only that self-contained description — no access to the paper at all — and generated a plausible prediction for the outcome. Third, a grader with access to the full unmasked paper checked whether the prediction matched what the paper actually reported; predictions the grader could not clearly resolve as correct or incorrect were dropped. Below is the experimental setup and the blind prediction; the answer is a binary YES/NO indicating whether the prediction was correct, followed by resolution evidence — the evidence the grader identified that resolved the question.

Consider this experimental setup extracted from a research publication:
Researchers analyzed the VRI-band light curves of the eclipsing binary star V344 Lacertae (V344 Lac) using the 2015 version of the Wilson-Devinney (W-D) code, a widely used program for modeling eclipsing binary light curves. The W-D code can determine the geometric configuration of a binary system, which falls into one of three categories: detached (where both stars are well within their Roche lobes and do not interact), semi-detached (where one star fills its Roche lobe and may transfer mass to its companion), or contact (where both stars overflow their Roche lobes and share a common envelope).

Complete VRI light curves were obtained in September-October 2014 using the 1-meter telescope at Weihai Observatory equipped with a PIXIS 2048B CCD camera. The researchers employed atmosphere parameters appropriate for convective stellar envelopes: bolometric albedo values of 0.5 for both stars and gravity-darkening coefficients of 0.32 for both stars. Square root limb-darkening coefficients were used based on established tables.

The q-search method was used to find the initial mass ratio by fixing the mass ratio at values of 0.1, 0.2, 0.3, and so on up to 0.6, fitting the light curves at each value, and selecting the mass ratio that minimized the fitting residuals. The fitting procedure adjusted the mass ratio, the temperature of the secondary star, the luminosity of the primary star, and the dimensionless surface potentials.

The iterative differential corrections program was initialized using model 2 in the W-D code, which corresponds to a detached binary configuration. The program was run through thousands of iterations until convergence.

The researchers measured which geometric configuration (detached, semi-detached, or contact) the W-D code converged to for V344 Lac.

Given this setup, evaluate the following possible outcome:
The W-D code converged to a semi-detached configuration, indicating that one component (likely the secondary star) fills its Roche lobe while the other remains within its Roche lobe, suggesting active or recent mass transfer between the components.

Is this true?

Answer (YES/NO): NO